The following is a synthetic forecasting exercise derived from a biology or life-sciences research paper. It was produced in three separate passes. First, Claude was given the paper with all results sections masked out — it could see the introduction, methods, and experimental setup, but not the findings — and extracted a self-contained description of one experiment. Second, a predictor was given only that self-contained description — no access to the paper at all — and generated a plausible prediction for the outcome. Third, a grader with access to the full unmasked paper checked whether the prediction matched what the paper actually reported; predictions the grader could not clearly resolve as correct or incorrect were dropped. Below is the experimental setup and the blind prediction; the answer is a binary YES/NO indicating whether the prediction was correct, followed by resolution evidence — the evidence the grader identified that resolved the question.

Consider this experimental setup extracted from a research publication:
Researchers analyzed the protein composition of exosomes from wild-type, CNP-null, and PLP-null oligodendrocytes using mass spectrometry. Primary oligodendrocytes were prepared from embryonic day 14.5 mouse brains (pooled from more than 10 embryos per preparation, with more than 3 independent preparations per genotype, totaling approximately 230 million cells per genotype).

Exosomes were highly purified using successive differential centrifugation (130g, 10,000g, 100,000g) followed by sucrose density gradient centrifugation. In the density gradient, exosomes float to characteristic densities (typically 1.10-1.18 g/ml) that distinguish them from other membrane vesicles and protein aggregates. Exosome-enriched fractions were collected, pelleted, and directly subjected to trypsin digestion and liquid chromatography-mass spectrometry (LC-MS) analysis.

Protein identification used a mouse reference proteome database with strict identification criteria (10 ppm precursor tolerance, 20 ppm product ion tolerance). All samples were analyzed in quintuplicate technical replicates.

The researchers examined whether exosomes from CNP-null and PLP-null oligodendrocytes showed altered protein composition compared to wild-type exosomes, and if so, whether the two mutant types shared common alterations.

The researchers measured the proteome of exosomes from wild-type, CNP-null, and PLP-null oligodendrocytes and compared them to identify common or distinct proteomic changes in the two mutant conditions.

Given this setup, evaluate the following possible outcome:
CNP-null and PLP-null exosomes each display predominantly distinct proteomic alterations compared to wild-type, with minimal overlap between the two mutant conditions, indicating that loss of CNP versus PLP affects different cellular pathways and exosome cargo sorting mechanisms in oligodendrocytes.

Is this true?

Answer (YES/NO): NO